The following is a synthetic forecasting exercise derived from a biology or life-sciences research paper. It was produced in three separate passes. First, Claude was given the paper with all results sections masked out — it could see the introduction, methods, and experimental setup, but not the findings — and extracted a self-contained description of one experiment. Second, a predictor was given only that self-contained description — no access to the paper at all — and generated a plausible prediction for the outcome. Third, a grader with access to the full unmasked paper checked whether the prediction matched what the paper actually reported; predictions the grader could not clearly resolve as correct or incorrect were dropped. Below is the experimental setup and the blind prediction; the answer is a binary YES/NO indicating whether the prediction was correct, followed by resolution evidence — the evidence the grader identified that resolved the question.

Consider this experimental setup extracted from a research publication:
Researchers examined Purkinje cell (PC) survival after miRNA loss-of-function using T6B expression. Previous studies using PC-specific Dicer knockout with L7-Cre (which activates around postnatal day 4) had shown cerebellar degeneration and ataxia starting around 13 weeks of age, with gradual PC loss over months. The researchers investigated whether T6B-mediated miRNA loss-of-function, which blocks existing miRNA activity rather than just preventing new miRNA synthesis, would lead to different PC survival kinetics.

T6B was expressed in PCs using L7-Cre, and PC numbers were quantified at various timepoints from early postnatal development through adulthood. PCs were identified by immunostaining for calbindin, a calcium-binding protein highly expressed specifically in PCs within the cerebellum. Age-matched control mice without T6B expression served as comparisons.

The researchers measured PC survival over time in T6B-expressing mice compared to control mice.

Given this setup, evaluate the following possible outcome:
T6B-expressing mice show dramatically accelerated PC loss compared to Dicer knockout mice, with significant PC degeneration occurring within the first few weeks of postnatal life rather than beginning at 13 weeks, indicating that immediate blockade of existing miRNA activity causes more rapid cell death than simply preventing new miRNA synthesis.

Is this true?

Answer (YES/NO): YES